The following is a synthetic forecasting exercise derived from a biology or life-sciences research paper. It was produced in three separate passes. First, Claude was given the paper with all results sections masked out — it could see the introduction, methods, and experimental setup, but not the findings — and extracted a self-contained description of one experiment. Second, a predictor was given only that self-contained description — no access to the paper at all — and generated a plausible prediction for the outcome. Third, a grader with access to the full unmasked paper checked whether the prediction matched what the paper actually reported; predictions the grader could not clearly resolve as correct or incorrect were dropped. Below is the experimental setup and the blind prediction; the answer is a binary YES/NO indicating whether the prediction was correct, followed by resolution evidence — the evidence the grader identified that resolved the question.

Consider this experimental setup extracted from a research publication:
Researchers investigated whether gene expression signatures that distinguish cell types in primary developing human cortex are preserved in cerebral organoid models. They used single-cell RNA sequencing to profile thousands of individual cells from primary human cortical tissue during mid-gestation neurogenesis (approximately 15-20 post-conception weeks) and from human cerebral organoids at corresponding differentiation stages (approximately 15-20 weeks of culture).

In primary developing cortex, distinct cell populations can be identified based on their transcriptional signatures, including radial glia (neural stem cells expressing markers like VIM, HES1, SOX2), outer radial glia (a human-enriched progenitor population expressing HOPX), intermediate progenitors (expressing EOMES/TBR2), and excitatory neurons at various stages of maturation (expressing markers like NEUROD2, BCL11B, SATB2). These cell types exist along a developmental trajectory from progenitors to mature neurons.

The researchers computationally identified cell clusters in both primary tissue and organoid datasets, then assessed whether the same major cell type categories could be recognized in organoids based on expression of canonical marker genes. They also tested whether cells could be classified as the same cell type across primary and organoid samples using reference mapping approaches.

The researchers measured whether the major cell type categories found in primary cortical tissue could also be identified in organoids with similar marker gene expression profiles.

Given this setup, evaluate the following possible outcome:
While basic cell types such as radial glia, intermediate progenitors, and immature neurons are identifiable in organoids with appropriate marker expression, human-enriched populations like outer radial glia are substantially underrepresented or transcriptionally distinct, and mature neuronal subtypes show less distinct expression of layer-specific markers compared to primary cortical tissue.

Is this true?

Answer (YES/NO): NO